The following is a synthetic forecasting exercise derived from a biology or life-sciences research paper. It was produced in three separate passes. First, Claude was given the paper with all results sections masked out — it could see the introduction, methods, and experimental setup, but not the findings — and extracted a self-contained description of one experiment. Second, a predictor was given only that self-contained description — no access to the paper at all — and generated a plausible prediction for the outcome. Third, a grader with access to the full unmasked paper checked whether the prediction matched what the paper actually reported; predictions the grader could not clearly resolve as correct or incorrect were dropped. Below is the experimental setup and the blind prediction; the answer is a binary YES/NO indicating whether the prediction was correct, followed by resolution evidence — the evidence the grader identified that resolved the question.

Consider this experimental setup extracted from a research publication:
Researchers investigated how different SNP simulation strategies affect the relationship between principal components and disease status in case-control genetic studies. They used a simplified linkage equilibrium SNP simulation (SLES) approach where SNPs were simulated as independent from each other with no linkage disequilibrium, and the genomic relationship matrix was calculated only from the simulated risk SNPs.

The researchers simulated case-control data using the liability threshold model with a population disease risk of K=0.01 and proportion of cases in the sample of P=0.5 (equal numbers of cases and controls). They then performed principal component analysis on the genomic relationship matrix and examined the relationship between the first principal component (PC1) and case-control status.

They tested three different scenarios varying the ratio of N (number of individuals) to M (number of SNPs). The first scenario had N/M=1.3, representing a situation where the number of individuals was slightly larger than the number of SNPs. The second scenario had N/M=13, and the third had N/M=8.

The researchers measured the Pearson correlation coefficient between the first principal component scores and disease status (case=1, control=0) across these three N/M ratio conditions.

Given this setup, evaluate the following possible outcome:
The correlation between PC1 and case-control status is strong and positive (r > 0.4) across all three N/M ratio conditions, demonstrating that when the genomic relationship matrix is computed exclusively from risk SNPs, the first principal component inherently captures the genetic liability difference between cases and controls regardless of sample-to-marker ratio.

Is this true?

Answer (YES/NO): NO